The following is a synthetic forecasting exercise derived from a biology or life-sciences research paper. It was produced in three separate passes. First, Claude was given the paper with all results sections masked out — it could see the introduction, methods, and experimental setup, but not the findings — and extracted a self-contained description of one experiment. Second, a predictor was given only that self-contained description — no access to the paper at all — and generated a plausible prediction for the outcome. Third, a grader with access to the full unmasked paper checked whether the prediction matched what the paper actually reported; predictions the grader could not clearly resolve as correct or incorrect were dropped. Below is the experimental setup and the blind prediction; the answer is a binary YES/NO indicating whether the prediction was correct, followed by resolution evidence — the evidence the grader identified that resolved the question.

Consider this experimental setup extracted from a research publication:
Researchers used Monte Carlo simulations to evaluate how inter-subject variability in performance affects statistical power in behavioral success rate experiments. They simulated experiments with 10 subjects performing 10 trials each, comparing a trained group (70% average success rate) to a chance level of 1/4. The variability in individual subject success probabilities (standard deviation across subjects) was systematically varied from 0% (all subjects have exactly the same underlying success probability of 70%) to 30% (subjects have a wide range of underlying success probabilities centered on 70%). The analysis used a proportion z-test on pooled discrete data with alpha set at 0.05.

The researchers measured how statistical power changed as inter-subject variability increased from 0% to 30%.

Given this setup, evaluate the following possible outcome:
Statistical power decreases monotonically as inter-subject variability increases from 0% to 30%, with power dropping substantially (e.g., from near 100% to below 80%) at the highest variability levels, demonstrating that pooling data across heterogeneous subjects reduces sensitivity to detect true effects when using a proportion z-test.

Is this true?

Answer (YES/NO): NO